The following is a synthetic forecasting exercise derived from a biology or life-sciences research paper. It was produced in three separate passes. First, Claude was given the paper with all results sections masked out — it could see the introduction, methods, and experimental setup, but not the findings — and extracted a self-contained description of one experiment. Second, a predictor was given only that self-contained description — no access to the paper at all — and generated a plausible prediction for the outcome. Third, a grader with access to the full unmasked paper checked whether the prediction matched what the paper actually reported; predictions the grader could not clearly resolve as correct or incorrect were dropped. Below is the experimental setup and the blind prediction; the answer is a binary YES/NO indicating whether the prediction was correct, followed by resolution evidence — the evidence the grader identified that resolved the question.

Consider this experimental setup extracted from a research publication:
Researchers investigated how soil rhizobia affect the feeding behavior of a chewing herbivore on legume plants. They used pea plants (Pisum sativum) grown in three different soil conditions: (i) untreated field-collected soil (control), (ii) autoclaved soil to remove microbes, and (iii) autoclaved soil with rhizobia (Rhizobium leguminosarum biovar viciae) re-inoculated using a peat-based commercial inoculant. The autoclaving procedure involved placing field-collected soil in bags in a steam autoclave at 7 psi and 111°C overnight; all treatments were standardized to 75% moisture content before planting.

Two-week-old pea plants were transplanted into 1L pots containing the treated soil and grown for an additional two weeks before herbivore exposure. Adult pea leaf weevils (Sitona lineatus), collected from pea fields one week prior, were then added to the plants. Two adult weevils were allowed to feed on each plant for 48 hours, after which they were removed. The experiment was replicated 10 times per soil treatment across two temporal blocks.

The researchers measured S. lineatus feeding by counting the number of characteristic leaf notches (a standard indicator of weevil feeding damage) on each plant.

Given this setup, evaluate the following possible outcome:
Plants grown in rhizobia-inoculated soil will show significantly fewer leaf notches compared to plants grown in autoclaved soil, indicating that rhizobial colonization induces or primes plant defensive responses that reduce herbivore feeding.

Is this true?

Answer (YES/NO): YES